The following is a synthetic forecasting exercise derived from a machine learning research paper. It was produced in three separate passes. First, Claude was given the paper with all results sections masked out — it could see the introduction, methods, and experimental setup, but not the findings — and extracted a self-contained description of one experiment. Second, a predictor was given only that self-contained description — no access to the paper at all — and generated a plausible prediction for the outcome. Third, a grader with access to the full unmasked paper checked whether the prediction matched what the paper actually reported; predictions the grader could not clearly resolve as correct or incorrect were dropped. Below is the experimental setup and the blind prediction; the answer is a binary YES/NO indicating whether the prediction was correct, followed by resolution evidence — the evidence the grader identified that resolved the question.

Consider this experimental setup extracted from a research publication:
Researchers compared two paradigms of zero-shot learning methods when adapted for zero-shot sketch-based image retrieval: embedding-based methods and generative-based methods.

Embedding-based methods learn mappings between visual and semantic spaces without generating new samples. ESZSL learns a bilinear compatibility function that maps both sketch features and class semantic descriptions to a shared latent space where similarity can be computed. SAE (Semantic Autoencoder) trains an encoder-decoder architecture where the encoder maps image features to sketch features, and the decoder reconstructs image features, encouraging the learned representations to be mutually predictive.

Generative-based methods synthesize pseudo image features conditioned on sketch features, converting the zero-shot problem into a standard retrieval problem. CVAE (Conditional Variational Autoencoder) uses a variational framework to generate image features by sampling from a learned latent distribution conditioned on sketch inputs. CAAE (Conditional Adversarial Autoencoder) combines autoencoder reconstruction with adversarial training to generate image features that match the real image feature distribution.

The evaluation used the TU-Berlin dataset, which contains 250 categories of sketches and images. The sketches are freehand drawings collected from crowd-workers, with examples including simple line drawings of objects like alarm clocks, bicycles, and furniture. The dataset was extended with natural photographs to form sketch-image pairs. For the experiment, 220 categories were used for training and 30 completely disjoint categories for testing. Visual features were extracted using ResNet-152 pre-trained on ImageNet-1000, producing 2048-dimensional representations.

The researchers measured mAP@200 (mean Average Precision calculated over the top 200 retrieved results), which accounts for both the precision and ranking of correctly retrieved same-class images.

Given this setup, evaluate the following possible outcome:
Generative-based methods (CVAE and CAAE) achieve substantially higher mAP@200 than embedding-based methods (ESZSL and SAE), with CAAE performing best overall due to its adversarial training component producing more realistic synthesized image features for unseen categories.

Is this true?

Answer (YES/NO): NO